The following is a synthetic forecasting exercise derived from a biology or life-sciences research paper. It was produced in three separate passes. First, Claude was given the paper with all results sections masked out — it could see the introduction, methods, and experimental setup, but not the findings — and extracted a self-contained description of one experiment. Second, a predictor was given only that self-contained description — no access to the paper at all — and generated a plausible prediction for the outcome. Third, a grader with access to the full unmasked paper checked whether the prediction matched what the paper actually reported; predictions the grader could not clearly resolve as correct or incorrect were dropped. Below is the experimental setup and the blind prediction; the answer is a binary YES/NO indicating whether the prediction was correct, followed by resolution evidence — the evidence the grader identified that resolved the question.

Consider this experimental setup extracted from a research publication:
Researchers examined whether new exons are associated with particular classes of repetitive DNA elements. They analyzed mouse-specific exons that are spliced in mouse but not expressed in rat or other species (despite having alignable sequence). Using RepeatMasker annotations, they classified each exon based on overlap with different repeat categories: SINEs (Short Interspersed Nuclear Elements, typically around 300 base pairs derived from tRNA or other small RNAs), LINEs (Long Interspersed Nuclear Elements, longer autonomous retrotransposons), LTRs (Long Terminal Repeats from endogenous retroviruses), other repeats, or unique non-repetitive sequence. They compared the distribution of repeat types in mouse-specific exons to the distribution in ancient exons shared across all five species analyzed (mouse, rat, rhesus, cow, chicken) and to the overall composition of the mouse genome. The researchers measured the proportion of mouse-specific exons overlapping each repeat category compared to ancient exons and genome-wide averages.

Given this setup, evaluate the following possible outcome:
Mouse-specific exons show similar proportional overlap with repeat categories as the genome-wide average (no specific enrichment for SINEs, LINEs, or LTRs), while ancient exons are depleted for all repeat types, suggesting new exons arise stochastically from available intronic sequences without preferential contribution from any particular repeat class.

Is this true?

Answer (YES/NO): NO